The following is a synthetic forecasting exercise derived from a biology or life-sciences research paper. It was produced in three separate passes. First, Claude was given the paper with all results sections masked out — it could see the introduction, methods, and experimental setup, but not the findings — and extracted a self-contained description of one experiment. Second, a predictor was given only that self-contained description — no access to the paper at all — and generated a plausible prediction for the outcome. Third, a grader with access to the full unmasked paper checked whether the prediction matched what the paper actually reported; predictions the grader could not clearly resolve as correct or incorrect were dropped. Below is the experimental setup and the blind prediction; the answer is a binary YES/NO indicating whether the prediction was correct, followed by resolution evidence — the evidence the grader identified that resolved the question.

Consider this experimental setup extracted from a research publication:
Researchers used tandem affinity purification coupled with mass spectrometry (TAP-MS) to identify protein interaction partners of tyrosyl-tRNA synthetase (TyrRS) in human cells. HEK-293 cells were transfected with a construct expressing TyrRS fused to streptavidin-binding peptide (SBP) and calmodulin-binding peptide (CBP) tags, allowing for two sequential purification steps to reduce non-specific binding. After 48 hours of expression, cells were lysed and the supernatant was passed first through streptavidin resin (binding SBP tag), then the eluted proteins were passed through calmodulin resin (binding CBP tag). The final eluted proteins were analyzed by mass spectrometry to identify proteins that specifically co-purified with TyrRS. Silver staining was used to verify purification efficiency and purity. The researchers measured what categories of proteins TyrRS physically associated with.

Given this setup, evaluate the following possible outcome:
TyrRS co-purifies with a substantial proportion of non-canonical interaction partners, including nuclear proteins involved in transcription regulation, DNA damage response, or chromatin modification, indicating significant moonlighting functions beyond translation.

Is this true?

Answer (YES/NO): YES